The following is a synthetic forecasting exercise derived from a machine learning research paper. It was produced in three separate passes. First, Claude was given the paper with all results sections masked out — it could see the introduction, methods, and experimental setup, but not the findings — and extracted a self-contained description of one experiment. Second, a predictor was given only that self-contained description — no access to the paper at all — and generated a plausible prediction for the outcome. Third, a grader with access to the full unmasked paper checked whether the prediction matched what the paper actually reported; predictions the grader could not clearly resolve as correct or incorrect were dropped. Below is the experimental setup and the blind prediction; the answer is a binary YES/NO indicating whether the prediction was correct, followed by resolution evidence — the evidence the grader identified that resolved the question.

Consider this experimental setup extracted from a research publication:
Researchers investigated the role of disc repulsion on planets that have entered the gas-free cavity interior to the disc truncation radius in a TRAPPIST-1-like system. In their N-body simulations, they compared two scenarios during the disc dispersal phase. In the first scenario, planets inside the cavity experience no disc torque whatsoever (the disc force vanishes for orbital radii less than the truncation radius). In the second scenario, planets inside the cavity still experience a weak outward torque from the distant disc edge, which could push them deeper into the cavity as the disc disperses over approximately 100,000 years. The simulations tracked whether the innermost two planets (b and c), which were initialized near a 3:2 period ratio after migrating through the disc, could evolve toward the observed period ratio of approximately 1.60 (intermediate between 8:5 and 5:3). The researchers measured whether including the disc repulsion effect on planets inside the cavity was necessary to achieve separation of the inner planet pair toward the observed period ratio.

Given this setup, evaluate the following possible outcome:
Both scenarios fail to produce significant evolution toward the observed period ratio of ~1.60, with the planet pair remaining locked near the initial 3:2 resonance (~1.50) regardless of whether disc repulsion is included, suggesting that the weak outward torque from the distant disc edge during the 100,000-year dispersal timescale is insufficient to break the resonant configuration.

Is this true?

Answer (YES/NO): NO